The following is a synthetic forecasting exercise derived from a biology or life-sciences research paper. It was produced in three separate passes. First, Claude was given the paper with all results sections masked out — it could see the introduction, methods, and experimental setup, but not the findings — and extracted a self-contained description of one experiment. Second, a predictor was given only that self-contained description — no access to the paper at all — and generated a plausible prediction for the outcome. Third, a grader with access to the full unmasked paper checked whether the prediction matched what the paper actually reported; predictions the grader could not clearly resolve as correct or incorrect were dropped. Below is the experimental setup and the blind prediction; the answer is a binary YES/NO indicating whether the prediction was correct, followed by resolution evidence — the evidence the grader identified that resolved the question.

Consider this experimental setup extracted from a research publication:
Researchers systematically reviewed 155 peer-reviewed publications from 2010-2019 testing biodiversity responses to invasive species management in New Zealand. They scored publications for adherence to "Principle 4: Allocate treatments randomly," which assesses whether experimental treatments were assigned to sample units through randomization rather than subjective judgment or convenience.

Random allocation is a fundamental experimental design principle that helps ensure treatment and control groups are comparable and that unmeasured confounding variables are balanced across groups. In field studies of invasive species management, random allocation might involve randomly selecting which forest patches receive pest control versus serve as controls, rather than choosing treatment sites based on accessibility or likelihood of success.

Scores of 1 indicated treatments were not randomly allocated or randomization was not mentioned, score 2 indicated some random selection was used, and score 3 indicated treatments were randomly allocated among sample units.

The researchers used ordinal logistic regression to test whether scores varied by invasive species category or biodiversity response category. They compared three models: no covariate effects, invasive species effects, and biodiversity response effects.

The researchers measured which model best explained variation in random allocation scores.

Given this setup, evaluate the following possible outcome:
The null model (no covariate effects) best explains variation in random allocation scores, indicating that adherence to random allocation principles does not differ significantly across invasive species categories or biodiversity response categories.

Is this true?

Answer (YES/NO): YES